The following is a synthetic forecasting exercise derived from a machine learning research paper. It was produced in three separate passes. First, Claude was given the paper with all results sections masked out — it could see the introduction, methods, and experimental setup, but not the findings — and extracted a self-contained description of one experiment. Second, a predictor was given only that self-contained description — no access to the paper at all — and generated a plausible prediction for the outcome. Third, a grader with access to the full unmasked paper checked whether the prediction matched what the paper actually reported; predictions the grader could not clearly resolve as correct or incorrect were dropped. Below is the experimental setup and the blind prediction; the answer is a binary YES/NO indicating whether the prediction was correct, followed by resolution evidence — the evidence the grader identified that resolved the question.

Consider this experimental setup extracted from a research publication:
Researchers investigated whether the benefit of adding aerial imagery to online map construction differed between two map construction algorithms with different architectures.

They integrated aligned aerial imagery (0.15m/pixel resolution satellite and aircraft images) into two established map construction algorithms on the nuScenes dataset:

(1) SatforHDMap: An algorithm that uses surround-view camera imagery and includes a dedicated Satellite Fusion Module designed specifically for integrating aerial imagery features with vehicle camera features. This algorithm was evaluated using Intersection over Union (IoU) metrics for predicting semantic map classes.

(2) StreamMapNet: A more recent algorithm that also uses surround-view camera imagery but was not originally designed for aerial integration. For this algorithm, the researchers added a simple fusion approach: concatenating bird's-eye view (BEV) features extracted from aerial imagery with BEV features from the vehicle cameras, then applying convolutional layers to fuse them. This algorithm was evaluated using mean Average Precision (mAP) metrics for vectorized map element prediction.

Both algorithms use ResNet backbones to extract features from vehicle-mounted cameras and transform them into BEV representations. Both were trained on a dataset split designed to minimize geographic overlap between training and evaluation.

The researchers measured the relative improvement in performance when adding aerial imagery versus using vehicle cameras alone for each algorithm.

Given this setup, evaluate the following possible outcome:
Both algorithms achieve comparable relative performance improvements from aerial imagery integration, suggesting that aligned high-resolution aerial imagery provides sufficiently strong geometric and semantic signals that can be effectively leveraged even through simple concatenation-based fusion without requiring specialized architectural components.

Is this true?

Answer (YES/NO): NO